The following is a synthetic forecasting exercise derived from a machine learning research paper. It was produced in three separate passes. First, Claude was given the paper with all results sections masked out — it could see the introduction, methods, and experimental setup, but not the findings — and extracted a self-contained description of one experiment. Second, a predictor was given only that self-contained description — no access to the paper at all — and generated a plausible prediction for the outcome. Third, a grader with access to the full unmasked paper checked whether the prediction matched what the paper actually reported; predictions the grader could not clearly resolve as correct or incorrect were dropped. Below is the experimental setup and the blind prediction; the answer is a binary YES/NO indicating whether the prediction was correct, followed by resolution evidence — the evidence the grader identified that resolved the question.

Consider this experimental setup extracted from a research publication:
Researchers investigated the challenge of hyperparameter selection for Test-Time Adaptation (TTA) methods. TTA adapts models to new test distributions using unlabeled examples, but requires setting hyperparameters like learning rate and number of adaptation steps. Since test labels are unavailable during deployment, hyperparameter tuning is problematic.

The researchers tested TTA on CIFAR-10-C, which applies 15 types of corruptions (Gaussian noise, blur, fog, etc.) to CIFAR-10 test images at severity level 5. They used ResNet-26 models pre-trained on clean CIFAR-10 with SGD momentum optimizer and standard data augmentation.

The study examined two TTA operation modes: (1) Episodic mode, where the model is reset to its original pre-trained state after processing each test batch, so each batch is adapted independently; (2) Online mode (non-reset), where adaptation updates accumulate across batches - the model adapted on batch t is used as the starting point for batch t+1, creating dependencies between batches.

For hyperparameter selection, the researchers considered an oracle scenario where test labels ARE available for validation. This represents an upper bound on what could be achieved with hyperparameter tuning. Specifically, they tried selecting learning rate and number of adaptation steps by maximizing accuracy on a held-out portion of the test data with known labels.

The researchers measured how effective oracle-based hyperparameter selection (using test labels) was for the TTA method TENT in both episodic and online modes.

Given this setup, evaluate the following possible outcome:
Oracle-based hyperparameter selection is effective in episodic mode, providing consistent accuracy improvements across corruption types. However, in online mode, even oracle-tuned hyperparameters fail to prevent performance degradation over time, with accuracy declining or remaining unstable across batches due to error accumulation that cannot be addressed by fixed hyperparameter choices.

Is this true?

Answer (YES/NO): YES